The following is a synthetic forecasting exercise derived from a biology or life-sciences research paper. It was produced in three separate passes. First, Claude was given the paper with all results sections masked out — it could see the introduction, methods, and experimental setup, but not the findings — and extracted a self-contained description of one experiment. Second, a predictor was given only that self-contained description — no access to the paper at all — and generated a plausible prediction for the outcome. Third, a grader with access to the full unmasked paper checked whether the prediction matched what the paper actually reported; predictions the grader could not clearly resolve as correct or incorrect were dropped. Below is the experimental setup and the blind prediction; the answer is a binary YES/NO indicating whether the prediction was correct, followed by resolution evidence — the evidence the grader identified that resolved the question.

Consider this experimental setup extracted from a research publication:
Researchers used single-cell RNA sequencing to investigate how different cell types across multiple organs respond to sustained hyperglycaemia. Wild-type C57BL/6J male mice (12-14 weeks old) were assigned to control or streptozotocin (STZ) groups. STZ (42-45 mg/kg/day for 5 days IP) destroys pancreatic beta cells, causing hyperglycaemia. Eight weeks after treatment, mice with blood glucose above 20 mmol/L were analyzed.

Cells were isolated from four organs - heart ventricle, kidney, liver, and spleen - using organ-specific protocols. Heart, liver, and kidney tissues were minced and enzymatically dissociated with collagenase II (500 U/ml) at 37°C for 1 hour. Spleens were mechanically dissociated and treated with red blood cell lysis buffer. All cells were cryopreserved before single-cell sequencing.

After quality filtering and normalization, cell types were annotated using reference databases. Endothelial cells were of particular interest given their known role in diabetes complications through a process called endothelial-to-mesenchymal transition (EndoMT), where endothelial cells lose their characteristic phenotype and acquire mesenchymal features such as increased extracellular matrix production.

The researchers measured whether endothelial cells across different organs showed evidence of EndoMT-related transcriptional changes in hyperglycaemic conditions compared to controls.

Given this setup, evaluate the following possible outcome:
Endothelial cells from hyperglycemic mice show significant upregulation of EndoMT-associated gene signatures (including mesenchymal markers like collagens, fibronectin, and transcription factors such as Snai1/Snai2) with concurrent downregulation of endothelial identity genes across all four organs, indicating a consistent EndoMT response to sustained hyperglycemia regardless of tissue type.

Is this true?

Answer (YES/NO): NO